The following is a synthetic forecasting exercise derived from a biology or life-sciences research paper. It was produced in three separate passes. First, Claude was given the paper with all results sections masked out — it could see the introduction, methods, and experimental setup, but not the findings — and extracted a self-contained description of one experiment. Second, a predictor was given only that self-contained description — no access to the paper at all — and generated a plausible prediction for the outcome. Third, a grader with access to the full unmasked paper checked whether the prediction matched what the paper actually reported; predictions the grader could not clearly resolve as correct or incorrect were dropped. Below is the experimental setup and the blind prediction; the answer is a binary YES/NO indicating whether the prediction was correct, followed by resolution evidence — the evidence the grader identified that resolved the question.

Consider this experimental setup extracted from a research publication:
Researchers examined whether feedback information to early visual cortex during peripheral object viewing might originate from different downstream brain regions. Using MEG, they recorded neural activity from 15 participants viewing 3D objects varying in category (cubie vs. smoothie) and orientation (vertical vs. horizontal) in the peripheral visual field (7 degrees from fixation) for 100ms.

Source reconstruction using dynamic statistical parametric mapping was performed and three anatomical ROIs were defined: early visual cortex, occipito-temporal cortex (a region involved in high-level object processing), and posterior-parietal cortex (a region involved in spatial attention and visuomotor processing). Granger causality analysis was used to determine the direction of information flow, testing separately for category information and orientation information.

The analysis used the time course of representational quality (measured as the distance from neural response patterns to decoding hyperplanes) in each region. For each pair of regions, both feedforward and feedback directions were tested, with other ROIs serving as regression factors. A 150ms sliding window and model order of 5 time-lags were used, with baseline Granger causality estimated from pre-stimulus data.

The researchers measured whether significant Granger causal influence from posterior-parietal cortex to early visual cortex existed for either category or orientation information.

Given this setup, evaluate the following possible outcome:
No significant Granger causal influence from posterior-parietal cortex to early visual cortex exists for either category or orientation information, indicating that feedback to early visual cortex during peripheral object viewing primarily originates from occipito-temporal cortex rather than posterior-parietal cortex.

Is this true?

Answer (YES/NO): NO